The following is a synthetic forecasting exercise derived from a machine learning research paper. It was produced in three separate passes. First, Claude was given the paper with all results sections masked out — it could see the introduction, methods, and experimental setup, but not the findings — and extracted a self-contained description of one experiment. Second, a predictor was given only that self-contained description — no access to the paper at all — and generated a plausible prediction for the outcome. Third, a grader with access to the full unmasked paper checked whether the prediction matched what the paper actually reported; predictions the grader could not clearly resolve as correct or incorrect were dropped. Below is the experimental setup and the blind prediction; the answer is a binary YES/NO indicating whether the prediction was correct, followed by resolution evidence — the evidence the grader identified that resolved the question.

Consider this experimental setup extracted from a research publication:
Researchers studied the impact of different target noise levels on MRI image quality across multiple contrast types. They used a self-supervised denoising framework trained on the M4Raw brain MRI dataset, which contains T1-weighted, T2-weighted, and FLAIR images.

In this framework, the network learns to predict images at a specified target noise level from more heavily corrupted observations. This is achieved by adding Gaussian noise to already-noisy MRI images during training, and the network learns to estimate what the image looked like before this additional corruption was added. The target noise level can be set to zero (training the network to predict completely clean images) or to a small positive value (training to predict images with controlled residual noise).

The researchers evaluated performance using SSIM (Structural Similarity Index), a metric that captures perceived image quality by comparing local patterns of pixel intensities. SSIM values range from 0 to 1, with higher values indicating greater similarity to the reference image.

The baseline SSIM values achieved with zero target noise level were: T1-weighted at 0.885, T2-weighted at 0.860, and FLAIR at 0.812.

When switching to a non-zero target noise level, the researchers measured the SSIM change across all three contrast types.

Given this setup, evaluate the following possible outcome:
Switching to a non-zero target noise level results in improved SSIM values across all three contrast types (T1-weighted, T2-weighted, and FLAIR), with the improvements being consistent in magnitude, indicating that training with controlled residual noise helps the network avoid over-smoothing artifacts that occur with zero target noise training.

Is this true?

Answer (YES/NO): YES